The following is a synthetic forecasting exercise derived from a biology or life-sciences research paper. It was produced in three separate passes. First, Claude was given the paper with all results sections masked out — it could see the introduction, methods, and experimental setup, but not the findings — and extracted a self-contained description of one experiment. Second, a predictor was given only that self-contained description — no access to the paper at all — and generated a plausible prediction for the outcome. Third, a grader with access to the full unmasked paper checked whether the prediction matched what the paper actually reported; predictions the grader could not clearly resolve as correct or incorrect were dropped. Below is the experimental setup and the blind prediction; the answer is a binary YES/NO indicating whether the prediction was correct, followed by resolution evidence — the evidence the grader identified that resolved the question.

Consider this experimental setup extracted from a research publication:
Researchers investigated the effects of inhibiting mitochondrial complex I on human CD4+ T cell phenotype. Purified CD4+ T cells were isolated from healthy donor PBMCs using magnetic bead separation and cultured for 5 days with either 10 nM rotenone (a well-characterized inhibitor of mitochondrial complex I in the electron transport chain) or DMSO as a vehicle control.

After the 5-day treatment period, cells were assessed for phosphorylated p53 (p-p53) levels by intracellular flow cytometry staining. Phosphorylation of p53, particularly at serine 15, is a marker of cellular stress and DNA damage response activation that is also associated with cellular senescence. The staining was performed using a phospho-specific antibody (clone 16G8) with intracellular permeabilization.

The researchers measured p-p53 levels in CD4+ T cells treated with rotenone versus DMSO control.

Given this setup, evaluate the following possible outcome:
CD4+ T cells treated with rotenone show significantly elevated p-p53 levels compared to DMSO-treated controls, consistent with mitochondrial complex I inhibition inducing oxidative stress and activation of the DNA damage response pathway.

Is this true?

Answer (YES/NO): YES